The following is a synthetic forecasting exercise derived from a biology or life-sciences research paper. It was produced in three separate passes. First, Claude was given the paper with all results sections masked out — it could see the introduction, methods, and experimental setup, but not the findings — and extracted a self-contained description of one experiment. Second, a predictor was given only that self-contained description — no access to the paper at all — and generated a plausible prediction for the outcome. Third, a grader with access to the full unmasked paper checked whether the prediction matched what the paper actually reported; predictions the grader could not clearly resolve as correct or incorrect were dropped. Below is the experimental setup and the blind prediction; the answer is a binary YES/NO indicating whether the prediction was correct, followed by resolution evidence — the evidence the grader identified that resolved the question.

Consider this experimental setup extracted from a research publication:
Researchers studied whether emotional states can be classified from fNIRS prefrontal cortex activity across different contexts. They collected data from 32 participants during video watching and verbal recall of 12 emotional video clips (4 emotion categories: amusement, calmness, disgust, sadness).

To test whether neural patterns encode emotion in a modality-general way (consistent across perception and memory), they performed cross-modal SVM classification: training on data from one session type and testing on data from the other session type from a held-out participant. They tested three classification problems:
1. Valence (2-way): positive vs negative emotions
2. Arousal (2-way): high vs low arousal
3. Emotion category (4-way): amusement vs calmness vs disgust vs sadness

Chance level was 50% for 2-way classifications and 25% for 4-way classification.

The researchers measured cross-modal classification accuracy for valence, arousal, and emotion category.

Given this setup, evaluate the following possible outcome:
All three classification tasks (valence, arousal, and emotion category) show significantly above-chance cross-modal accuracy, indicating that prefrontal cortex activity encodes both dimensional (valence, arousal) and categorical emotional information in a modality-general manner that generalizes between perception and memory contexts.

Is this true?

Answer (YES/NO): NO